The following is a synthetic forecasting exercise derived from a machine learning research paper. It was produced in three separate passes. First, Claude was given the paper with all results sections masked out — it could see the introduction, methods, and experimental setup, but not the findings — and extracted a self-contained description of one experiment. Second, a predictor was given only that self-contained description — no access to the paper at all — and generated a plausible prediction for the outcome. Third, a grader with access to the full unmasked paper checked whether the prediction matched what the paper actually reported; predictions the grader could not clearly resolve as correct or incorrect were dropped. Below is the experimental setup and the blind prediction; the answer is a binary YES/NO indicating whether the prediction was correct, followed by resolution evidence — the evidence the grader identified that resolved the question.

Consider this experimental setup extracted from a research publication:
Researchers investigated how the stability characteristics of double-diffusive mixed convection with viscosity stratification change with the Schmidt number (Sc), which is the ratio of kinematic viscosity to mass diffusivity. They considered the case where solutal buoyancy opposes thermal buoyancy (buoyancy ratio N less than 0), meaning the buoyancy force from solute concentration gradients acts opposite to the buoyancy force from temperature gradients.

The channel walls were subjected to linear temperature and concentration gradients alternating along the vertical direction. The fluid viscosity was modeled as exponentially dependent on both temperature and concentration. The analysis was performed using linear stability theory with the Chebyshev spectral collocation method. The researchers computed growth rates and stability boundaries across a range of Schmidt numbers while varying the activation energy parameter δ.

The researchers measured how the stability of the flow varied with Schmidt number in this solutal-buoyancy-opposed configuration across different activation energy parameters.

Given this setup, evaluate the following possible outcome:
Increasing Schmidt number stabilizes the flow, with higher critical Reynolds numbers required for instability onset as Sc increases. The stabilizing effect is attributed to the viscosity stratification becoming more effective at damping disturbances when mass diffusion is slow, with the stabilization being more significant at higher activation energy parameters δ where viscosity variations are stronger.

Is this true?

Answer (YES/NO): NO